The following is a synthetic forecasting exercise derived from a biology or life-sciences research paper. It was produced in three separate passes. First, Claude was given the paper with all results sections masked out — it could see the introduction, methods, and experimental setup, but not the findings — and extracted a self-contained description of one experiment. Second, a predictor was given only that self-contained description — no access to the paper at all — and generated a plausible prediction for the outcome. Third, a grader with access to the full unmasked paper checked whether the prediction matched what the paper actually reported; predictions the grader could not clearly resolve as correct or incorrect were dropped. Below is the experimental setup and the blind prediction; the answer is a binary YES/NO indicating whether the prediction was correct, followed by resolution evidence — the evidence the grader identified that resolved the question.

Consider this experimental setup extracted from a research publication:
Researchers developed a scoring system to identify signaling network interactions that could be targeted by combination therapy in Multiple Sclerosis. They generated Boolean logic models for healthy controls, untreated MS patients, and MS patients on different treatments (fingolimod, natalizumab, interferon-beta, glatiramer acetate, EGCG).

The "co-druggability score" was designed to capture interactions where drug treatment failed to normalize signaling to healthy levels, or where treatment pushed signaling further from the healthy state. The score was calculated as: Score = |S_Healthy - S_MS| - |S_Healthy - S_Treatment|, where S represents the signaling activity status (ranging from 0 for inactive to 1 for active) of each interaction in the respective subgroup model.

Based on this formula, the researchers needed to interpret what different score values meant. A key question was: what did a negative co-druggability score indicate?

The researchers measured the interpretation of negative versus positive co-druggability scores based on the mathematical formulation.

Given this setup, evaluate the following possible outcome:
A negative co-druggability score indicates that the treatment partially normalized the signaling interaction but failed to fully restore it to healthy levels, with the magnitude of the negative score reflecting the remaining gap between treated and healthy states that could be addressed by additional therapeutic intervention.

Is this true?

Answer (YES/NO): NO